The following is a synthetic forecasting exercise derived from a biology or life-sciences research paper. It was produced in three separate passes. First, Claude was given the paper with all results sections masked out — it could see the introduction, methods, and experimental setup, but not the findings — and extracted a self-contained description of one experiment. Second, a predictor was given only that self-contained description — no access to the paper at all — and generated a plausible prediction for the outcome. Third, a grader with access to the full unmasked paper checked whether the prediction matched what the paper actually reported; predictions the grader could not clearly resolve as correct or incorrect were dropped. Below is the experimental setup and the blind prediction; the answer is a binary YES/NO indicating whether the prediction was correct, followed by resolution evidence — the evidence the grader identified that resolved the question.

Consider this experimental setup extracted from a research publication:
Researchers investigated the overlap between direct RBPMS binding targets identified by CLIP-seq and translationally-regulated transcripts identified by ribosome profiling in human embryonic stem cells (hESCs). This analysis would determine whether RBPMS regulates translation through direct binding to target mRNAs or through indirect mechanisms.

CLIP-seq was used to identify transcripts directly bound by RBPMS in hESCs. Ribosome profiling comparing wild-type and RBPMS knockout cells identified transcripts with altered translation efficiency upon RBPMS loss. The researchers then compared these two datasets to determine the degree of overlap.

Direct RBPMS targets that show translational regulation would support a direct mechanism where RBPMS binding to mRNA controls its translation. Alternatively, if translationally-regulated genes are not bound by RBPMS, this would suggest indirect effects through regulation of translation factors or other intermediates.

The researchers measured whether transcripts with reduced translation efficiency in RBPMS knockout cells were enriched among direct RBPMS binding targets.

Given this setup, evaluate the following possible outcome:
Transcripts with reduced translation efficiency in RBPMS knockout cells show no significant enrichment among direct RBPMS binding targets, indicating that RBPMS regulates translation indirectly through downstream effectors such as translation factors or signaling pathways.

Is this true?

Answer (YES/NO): NO